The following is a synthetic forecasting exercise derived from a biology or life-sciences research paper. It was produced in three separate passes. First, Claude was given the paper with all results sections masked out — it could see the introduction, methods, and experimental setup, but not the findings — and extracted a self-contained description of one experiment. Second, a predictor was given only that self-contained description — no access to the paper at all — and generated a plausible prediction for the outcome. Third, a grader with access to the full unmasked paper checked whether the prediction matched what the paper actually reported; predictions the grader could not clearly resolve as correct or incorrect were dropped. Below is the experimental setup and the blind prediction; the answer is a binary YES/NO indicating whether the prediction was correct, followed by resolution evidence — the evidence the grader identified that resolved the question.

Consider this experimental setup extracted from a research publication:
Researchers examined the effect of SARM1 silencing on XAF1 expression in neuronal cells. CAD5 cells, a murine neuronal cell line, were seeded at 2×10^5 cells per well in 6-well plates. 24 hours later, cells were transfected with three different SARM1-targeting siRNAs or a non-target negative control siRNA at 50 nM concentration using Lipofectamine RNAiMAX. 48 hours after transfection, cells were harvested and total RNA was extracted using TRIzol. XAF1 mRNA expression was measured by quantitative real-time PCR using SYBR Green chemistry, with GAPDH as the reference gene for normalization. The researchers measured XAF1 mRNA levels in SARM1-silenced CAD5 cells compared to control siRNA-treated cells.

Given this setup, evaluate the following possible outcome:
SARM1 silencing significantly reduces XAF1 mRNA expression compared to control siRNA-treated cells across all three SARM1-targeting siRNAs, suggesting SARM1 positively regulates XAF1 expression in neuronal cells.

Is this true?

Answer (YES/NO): NO